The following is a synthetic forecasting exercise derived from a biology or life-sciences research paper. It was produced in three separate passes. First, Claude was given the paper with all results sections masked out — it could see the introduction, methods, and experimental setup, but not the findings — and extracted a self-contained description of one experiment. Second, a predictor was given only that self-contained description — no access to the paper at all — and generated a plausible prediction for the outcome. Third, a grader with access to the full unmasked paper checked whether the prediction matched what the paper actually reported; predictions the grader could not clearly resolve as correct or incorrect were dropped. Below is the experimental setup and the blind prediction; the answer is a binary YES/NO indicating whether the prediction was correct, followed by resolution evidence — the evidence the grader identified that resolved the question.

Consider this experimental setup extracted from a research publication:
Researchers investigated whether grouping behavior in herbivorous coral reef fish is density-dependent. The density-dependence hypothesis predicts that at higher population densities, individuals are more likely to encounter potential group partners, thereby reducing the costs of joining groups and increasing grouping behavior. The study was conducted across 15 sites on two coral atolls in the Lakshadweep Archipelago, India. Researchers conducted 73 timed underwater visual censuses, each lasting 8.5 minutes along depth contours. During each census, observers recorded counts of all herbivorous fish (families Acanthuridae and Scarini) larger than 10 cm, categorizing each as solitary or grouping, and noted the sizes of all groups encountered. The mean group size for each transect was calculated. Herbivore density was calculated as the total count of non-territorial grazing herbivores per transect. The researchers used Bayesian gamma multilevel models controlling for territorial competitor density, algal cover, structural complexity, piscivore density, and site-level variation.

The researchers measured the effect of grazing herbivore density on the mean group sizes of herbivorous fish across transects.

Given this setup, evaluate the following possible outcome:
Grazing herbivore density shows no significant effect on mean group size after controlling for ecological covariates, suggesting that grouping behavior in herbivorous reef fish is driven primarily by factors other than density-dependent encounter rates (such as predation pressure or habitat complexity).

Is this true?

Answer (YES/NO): NO